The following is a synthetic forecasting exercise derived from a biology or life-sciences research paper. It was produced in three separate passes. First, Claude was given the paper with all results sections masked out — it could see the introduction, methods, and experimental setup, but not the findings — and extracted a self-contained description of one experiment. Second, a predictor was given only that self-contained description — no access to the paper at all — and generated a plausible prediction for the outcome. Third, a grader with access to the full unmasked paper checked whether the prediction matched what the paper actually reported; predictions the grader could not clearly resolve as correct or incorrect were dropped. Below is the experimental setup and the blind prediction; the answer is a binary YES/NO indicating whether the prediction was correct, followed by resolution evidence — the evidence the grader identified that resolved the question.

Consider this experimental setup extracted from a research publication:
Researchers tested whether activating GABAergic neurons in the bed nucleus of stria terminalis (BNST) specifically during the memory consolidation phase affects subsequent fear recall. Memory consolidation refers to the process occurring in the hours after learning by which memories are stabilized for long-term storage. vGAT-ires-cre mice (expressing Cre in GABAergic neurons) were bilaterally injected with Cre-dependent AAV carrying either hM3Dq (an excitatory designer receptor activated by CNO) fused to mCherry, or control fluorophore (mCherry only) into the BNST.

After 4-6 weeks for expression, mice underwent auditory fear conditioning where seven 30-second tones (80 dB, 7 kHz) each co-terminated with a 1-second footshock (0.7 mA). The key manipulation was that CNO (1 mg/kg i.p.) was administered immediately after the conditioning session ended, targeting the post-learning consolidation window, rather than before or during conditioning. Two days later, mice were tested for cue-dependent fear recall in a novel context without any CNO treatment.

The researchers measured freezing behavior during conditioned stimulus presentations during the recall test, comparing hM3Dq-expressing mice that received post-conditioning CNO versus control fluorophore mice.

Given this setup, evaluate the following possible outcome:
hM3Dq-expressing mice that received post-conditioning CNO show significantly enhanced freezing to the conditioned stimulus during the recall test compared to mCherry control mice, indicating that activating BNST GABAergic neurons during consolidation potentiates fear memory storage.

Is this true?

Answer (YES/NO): YES